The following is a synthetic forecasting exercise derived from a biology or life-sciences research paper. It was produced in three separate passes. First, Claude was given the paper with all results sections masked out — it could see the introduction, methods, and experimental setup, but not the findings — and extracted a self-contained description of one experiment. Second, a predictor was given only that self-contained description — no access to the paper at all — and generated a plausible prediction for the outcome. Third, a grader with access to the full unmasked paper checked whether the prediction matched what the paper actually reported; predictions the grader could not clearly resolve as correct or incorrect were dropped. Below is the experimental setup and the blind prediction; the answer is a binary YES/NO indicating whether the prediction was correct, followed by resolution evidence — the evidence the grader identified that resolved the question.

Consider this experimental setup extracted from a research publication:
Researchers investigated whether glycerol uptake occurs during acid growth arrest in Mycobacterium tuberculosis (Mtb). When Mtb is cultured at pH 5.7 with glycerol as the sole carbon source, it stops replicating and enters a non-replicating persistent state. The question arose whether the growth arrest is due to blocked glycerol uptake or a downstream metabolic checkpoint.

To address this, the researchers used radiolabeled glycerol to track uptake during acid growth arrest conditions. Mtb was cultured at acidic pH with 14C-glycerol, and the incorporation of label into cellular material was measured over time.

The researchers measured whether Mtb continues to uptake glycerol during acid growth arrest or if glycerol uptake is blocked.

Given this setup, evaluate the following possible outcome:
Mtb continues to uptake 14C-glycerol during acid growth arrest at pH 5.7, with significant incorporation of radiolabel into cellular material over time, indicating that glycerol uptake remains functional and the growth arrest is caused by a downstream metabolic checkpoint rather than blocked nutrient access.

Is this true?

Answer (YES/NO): YES